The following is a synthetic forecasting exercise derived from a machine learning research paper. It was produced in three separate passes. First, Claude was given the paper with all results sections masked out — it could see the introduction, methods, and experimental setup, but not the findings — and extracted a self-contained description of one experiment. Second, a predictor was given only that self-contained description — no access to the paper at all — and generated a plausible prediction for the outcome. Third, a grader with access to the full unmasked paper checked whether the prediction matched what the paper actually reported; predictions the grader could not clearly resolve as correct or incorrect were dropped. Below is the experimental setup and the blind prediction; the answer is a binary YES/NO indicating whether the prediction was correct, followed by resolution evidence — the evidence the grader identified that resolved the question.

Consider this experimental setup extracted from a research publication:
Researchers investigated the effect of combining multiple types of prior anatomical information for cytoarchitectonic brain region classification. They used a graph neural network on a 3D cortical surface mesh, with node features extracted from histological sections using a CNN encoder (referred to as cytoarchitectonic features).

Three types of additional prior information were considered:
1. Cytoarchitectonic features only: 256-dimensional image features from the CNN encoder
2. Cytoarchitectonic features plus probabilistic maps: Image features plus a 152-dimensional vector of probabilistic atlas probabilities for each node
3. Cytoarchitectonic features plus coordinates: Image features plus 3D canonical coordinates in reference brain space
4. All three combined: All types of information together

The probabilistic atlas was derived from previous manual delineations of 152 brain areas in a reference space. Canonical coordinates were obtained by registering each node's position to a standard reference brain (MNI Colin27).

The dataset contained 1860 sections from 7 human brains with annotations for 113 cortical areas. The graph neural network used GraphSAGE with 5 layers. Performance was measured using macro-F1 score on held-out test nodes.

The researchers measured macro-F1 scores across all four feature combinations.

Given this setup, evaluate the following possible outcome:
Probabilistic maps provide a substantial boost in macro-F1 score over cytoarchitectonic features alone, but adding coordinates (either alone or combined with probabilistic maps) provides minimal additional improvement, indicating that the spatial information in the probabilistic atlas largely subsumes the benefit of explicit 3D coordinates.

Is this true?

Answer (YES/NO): NO